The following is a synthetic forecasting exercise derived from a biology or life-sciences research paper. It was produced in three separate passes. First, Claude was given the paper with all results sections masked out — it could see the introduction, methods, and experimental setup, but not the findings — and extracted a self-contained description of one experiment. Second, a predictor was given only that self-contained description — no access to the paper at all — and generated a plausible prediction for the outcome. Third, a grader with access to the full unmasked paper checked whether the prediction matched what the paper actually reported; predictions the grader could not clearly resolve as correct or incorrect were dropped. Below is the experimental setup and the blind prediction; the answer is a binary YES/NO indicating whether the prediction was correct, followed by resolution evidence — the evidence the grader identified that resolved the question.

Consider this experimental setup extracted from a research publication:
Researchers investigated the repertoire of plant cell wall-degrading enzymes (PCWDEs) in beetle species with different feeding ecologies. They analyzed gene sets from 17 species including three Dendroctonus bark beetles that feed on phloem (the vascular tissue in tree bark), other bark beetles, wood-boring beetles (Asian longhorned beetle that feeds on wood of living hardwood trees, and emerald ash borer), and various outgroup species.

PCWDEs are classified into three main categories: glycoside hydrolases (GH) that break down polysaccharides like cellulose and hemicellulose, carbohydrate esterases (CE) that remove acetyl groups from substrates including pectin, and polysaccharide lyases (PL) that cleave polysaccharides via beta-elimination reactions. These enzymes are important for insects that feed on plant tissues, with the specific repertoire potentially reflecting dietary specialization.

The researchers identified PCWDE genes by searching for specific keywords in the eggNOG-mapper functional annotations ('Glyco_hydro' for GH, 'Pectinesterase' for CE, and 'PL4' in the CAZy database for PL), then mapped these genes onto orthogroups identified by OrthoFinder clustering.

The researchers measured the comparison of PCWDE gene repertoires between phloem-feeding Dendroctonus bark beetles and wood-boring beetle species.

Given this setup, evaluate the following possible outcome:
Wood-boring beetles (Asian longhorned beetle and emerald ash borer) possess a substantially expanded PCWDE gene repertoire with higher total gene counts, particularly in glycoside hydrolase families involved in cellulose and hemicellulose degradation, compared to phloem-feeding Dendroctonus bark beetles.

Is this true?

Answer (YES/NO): NO